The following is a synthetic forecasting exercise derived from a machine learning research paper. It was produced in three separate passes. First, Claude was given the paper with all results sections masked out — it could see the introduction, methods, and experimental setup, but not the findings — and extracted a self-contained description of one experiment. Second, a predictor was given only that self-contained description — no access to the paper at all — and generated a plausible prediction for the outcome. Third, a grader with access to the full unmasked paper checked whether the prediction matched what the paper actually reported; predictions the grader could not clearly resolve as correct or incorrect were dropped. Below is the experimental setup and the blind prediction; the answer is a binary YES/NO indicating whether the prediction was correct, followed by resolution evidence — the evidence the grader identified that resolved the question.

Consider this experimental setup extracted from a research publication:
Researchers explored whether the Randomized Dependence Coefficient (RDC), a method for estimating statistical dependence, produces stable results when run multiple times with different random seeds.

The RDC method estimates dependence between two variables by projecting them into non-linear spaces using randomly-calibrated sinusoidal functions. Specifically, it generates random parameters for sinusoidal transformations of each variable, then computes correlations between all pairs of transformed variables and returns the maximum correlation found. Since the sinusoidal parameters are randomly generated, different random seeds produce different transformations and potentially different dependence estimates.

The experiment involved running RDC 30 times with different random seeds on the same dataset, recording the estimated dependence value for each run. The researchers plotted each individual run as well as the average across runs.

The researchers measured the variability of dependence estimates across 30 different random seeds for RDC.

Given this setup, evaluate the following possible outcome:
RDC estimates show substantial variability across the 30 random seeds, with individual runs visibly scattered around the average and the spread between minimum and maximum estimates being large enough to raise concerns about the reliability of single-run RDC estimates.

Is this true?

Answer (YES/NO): NO